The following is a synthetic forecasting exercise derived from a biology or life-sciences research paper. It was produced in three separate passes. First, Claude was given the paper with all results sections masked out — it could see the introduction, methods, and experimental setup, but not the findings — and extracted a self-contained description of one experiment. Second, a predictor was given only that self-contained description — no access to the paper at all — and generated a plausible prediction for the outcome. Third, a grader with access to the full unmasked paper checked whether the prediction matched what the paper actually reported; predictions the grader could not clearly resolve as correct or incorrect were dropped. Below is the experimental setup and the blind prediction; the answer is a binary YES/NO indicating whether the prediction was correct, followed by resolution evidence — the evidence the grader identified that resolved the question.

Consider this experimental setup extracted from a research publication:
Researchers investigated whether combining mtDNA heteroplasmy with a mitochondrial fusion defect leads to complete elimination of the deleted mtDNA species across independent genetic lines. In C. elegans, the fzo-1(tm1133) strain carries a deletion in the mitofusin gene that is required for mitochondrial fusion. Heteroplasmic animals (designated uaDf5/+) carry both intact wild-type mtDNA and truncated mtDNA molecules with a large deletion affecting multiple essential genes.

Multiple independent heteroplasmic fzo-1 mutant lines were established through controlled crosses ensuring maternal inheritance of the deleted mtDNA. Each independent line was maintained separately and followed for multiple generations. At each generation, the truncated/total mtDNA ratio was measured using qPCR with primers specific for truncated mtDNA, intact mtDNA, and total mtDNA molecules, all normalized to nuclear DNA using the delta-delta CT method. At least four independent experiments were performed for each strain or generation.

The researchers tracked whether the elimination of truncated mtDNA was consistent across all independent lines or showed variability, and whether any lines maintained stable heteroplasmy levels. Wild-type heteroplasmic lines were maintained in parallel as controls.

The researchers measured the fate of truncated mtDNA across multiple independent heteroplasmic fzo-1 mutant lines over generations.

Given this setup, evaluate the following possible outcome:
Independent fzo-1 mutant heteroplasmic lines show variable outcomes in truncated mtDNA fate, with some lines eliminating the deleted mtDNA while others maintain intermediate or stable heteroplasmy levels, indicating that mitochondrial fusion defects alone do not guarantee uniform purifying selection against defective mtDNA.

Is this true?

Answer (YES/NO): NO